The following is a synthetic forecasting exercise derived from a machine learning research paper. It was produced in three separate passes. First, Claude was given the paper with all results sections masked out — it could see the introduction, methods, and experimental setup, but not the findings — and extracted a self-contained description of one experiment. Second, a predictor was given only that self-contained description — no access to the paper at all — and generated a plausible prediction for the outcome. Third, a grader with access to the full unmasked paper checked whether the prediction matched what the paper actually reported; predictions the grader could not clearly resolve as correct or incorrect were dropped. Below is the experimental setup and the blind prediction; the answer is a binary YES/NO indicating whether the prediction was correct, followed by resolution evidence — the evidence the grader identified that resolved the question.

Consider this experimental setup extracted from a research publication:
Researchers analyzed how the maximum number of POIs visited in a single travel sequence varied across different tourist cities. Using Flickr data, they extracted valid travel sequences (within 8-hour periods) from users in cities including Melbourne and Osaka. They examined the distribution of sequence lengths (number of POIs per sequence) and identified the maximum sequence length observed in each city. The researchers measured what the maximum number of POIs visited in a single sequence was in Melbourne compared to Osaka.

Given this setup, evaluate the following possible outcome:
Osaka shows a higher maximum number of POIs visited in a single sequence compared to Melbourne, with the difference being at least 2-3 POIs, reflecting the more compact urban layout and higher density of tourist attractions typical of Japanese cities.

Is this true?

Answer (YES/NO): NO